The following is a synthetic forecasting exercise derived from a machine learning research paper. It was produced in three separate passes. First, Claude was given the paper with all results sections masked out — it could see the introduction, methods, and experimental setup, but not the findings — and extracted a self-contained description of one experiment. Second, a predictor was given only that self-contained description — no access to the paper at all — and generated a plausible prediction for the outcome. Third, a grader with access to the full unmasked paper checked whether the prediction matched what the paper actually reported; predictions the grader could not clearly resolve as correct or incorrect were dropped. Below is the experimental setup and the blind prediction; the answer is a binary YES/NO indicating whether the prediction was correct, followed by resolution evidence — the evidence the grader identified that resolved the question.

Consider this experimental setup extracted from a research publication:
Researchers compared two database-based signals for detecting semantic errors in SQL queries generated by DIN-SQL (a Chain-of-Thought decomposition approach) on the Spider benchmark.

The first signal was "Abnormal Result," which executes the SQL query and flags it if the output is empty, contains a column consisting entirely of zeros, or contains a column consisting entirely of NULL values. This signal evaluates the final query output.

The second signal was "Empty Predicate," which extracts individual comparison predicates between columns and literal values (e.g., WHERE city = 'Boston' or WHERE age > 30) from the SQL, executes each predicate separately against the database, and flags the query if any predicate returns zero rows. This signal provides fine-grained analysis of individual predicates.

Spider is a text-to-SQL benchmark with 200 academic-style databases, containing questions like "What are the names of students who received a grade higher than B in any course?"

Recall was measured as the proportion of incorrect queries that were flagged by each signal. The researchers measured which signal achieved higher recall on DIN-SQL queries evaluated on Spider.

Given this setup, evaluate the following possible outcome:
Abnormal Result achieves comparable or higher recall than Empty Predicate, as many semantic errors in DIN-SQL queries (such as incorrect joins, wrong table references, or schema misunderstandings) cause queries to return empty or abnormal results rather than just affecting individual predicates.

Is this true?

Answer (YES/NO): YES